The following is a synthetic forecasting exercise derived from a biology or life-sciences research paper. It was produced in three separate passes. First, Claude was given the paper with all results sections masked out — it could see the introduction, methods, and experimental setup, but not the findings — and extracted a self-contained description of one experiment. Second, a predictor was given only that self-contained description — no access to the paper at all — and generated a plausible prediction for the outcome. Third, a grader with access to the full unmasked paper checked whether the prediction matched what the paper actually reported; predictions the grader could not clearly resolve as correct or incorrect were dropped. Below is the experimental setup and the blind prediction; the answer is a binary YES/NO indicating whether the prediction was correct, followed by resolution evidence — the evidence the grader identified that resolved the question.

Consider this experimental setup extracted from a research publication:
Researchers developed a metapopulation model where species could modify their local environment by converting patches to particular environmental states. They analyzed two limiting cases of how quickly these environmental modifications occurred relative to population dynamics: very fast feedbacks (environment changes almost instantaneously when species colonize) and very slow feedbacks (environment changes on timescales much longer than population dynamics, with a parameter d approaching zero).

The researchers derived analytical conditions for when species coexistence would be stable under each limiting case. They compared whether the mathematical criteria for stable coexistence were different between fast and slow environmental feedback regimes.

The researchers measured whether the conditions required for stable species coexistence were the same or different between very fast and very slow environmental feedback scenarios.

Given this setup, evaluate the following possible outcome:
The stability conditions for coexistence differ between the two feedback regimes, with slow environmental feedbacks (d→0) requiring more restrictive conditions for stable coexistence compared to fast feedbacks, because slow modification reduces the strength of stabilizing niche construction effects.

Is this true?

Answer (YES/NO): NO